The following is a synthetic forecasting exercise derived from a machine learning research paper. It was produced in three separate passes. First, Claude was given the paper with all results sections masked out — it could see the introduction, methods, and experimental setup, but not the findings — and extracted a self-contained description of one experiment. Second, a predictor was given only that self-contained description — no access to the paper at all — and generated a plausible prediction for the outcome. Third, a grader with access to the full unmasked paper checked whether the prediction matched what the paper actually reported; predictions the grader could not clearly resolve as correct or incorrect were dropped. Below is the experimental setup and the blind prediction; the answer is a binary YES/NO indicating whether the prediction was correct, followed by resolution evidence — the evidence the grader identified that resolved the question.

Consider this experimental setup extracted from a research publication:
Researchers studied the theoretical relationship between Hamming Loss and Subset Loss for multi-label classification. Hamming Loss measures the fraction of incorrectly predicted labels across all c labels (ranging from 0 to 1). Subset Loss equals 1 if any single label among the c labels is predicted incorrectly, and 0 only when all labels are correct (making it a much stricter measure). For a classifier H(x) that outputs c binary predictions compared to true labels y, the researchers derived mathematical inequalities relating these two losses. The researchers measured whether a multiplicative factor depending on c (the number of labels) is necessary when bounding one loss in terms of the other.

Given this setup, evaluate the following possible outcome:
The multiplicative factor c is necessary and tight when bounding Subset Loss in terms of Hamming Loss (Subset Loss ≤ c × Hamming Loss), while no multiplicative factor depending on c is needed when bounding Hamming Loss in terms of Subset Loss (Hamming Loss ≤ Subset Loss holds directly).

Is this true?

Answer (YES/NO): YES